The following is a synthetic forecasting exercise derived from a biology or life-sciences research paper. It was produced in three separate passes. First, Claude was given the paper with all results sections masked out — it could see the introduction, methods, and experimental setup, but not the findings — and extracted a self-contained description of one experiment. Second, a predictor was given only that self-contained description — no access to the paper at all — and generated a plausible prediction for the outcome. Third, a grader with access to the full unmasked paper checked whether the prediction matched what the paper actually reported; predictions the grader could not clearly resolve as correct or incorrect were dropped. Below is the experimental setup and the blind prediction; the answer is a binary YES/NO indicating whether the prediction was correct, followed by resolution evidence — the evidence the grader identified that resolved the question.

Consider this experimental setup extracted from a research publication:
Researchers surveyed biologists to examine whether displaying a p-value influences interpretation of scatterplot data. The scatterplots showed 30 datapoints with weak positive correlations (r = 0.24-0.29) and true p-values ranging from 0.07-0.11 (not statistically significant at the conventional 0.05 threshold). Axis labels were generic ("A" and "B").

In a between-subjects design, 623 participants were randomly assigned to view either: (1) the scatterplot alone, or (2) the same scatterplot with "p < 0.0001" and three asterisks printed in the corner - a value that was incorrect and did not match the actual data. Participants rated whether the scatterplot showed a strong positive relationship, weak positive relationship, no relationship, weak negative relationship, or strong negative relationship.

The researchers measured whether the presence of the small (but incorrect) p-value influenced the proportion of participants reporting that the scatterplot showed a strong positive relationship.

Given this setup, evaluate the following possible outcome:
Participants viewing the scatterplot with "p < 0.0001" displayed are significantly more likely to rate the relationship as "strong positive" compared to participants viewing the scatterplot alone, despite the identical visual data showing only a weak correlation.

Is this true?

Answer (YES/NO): YES